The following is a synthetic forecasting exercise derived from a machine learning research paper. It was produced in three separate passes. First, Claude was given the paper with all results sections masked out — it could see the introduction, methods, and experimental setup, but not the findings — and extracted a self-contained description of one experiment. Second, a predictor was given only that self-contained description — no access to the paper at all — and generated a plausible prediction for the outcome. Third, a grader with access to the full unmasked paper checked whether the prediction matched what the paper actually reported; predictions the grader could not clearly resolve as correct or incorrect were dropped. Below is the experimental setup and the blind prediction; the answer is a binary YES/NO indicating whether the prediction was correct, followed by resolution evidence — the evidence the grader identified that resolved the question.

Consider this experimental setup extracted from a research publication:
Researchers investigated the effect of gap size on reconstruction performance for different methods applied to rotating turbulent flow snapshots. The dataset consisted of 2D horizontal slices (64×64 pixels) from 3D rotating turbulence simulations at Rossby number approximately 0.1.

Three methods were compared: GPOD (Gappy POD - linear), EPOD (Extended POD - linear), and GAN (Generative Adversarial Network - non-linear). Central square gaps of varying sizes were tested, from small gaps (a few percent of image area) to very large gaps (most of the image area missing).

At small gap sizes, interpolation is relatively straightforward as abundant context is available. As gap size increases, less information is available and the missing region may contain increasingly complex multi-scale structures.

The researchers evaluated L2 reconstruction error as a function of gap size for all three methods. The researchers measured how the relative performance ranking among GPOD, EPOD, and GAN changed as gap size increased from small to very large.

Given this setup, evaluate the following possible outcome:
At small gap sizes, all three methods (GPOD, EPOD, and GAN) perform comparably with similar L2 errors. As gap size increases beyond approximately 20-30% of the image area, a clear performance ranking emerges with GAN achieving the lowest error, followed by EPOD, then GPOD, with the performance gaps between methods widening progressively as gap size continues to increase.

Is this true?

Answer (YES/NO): NO